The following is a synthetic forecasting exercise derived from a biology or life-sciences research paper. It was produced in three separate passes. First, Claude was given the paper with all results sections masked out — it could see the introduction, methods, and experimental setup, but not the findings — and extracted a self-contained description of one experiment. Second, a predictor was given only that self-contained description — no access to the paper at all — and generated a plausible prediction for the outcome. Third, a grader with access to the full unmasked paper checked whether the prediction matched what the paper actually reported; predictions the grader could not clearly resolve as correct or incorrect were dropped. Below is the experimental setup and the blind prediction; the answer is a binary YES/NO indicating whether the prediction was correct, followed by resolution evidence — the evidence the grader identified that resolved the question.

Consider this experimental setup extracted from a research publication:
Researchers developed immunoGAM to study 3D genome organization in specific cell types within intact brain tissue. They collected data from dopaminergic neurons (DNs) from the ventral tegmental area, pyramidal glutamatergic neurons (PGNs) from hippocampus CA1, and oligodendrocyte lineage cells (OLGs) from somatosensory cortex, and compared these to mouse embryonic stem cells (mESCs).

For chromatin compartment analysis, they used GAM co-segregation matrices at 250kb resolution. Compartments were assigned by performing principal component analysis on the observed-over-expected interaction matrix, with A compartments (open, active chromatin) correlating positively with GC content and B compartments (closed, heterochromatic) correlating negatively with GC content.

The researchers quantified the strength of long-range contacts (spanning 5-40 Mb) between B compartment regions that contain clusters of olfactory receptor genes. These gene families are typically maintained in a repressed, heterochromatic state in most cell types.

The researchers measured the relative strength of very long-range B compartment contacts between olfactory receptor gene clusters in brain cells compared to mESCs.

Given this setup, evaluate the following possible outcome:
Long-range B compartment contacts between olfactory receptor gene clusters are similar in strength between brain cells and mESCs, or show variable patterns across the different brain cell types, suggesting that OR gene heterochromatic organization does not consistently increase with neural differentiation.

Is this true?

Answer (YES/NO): NO